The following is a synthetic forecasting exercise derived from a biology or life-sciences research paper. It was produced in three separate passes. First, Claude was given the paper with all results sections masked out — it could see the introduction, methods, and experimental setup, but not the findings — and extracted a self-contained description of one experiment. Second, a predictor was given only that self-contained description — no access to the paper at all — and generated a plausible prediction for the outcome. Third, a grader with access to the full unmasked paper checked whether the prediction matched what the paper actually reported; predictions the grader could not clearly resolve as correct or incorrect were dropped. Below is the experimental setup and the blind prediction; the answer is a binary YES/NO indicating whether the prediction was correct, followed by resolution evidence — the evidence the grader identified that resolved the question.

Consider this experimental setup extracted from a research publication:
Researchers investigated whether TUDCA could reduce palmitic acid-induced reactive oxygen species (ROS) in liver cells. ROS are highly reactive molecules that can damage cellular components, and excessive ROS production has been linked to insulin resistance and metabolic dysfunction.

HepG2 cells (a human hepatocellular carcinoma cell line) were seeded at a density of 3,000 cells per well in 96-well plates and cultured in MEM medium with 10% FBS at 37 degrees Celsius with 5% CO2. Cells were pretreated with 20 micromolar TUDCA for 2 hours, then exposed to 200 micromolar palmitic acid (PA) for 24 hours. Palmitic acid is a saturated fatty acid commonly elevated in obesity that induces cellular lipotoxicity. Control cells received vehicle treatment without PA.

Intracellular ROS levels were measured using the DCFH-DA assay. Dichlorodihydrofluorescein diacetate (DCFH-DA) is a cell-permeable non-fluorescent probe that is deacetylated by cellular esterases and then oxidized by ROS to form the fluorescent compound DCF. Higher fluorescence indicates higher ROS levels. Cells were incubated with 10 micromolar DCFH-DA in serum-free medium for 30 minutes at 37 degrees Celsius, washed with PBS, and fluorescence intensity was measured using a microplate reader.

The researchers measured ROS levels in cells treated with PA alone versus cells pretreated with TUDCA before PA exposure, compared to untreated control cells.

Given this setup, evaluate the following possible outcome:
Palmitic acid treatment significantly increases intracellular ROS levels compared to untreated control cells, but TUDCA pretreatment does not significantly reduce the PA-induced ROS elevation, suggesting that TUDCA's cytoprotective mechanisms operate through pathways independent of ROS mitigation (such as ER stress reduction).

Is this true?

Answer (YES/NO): NO